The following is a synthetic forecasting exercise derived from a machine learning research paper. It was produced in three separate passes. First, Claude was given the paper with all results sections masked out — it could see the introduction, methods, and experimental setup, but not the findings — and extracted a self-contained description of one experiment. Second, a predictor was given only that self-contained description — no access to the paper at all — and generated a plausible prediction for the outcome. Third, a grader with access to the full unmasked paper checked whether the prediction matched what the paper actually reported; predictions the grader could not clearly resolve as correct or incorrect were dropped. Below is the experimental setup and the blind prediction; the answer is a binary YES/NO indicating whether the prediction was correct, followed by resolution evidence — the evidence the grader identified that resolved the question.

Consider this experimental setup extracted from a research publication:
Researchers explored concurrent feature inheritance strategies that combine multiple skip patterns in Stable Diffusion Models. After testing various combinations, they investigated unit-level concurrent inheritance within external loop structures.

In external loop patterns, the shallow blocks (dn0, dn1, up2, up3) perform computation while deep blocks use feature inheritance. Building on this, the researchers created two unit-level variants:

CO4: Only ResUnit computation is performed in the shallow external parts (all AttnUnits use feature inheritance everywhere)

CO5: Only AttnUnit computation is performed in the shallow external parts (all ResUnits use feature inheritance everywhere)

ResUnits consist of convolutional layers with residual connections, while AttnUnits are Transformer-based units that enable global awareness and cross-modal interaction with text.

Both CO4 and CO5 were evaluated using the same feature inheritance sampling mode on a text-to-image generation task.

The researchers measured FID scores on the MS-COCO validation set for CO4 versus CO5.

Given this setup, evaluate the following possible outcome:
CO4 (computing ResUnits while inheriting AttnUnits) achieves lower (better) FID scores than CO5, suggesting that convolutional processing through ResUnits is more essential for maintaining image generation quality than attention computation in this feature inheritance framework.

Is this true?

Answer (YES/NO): NO